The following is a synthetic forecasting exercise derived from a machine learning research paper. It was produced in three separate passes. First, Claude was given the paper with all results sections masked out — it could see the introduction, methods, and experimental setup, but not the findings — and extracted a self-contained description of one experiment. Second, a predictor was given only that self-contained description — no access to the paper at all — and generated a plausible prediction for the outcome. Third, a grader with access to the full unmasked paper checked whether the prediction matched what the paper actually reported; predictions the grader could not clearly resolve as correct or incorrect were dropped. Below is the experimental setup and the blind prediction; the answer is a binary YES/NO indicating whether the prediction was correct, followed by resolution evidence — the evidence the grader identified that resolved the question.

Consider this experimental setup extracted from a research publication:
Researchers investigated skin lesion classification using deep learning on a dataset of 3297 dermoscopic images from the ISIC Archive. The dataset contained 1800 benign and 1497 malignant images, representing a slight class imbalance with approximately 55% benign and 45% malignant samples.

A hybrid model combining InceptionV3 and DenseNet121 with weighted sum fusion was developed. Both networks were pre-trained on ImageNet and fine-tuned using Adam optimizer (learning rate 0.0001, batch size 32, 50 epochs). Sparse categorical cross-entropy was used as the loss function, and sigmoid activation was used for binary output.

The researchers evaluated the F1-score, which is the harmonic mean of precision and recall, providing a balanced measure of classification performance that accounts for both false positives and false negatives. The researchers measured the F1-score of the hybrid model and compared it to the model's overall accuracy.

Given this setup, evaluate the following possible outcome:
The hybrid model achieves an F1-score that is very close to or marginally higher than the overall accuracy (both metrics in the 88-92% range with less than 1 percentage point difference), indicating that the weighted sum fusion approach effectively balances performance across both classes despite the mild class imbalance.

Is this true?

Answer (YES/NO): NO